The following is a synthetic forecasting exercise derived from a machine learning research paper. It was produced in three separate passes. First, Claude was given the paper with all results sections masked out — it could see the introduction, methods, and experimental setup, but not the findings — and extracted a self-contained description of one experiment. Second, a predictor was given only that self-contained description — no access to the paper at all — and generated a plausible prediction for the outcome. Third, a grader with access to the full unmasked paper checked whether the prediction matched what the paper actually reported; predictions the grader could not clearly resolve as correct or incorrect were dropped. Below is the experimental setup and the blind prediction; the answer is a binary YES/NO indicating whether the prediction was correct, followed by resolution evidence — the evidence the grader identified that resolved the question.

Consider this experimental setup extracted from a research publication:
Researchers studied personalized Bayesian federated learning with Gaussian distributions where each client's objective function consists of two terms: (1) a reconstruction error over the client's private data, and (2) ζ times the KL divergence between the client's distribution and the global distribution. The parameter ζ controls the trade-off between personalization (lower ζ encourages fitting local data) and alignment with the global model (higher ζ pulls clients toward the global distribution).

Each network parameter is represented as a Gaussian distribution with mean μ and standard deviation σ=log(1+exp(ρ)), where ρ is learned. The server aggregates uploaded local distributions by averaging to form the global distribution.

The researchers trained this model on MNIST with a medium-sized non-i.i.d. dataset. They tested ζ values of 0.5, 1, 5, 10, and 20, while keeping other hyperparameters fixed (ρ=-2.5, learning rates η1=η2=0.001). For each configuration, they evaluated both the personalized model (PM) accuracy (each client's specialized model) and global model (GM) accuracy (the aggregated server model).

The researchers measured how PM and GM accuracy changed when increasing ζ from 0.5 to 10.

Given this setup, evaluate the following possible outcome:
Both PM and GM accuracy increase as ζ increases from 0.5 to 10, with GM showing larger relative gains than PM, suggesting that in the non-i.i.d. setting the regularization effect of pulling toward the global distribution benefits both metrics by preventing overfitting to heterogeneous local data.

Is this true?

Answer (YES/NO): YES